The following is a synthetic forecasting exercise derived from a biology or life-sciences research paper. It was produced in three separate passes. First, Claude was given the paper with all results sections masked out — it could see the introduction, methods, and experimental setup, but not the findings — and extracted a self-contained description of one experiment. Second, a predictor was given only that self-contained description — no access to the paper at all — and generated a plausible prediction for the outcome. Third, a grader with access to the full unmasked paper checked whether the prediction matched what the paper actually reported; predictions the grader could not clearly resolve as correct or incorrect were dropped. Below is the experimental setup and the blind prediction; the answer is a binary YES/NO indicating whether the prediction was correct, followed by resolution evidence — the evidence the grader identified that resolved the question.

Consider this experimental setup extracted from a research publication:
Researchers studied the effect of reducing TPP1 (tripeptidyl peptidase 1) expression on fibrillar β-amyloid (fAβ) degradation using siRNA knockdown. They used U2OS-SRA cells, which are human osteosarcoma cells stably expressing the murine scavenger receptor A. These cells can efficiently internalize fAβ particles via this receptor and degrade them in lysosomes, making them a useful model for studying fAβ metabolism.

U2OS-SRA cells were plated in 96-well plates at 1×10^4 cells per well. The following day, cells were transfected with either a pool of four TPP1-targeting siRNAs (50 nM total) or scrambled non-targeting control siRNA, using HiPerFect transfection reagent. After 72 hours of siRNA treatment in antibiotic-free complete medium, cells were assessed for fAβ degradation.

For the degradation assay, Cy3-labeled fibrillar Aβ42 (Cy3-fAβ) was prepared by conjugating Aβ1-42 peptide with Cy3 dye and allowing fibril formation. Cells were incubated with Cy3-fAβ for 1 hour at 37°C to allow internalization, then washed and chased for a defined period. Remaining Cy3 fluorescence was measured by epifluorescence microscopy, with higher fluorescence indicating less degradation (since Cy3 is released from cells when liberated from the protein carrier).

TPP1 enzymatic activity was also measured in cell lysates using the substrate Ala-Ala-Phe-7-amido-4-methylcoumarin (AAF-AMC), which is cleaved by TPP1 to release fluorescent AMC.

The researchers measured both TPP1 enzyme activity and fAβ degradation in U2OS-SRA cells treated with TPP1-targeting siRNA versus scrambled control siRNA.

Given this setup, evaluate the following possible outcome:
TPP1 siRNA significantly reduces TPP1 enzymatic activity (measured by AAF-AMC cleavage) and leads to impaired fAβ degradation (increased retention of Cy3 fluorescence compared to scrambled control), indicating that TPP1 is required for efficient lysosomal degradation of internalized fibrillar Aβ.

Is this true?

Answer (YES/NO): YES